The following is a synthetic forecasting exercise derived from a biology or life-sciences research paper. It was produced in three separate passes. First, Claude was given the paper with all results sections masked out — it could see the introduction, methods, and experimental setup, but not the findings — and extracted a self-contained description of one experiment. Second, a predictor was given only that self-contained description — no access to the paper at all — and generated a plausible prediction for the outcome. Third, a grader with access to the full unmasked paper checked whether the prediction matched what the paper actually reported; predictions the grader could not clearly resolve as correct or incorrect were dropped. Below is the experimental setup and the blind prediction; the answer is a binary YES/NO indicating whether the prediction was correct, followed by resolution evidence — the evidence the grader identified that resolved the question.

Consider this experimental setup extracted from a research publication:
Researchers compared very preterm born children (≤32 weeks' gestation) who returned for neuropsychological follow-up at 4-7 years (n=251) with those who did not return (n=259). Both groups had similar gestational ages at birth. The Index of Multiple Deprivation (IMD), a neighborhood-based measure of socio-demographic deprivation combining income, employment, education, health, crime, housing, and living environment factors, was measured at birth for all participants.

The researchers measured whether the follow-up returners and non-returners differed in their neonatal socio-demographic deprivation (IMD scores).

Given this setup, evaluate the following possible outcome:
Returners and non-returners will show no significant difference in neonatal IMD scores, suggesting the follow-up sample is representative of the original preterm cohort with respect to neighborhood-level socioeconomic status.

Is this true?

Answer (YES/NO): NO